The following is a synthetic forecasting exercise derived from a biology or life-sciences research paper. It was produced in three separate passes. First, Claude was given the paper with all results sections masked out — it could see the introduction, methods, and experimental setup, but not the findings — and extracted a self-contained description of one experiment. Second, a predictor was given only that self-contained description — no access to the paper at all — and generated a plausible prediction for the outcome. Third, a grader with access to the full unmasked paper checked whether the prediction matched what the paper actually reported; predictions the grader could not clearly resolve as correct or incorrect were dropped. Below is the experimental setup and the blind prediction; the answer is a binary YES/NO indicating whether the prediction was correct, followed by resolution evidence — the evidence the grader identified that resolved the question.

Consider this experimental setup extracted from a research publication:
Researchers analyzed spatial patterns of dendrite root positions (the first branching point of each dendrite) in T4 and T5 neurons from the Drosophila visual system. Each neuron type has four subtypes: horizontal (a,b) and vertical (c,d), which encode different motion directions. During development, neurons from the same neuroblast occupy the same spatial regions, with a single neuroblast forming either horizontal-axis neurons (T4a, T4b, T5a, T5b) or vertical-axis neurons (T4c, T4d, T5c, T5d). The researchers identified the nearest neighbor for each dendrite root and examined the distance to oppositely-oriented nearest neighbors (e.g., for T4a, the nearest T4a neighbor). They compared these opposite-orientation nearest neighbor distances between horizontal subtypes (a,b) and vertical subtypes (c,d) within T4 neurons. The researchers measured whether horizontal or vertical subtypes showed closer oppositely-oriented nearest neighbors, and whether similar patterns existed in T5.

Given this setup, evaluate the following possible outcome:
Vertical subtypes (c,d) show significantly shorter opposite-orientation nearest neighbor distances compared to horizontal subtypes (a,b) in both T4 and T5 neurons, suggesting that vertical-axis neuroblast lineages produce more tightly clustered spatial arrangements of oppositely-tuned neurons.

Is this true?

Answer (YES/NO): NO